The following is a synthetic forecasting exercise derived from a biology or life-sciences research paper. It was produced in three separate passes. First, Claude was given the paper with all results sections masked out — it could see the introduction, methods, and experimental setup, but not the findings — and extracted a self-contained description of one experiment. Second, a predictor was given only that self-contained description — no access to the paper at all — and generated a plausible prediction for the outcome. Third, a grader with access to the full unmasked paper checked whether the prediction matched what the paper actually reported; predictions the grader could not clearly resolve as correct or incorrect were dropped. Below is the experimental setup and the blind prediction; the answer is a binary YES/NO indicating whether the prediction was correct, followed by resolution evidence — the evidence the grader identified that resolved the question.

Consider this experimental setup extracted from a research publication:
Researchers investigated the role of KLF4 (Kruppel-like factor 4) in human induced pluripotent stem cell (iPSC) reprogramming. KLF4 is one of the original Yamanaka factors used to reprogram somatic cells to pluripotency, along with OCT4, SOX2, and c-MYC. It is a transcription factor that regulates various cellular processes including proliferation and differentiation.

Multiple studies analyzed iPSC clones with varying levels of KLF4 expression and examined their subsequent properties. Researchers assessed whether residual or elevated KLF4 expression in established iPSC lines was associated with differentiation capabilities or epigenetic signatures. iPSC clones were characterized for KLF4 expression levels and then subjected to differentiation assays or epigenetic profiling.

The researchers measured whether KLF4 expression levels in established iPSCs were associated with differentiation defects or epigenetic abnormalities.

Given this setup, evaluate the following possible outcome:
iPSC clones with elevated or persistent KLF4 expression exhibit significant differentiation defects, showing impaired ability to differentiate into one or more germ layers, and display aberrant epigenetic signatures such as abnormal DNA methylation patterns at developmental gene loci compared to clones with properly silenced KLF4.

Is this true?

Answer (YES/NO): NO